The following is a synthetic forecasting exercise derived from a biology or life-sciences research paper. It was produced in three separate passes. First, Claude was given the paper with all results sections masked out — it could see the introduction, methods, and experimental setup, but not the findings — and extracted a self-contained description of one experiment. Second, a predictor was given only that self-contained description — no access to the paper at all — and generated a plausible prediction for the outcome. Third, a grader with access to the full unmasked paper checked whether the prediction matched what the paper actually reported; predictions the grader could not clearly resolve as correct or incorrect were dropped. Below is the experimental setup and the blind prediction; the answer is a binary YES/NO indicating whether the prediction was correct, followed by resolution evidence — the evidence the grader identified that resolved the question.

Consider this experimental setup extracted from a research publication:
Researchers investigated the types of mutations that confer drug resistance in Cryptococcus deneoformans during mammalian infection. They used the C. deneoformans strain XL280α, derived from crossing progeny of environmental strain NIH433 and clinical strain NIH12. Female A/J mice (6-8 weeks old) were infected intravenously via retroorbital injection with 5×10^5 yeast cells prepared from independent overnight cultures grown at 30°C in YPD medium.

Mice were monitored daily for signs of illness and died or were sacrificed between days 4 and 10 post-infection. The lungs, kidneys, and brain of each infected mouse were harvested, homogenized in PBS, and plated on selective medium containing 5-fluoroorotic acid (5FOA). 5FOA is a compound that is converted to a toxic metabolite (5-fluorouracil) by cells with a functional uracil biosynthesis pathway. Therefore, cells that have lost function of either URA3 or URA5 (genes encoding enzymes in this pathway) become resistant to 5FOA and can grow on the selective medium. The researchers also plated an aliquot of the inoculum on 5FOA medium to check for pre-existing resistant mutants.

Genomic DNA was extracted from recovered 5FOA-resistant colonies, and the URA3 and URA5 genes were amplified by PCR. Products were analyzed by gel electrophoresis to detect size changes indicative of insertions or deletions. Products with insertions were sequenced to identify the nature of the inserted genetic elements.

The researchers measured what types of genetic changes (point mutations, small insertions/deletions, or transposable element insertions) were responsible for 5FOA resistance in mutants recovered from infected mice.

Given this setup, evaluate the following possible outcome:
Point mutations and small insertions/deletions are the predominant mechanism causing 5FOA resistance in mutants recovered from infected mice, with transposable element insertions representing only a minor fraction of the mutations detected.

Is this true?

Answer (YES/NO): NO